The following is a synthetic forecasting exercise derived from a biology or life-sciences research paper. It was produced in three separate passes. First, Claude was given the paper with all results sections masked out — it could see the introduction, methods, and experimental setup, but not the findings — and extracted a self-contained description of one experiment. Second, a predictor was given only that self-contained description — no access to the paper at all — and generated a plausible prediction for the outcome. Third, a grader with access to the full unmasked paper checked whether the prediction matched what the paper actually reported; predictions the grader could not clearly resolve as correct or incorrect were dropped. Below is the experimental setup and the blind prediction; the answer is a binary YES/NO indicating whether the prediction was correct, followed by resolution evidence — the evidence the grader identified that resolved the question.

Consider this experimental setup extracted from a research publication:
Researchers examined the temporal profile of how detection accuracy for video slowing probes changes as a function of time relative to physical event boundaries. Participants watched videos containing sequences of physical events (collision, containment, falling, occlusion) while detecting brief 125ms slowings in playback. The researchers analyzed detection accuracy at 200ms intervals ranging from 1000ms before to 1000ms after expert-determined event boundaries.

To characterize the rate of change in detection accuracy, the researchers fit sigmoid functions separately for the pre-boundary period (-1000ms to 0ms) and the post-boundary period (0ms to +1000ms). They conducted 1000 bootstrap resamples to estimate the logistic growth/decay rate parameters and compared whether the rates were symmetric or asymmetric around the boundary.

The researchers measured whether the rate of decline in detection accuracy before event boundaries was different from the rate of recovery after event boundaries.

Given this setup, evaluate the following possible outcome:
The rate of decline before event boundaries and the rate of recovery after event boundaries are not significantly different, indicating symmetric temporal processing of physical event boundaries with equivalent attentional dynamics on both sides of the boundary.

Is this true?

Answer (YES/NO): YES